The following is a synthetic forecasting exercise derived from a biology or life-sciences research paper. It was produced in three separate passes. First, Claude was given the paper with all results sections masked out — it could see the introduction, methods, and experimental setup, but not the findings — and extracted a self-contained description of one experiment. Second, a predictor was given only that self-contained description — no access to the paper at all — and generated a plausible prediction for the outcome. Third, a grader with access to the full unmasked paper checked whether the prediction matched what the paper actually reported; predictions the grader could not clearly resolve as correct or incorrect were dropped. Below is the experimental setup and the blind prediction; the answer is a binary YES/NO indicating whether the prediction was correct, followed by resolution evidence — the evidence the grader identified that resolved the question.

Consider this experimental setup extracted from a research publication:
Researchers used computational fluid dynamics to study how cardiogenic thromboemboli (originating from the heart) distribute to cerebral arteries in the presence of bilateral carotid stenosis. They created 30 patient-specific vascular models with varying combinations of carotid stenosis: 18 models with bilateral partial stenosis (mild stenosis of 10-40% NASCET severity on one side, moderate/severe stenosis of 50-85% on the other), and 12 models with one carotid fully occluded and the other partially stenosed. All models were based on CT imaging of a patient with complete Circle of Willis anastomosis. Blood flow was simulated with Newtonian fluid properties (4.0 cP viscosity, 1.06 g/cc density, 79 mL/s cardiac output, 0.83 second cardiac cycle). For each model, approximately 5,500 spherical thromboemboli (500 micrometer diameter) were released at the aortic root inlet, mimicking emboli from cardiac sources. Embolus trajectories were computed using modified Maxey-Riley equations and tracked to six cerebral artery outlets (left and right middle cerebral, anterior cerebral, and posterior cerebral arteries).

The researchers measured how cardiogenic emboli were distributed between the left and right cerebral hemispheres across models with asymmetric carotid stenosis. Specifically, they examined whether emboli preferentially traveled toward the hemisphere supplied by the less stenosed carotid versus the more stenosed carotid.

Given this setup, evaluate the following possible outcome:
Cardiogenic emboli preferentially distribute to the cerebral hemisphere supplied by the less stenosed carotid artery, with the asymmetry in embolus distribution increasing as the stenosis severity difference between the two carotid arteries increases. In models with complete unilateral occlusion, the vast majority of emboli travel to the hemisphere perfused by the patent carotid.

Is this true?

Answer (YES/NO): NO